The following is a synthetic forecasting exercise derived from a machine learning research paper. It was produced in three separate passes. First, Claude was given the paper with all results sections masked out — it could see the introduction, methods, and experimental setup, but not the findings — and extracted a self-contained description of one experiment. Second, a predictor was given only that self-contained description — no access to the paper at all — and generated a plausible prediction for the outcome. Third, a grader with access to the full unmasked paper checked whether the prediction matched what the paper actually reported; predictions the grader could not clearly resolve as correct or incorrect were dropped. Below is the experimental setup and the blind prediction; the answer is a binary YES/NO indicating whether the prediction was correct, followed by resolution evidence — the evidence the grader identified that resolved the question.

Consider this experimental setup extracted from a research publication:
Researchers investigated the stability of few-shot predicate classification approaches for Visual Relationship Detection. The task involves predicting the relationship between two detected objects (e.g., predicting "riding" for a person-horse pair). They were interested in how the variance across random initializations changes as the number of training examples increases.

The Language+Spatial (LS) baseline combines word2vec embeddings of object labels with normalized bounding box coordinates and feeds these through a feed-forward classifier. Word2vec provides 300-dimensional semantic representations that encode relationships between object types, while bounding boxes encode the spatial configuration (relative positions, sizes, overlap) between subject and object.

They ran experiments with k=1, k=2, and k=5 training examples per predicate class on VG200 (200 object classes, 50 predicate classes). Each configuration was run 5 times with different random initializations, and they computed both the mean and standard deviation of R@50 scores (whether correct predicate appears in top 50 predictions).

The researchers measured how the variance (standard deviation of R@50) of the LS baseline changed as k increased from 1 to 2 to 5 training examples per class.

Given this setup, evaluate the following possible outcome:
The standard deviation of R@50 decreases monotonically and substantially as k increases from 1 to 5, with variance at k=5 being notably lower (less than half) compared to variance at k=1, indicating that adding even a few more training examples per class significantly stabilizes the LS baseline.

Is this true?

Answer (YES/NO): NO